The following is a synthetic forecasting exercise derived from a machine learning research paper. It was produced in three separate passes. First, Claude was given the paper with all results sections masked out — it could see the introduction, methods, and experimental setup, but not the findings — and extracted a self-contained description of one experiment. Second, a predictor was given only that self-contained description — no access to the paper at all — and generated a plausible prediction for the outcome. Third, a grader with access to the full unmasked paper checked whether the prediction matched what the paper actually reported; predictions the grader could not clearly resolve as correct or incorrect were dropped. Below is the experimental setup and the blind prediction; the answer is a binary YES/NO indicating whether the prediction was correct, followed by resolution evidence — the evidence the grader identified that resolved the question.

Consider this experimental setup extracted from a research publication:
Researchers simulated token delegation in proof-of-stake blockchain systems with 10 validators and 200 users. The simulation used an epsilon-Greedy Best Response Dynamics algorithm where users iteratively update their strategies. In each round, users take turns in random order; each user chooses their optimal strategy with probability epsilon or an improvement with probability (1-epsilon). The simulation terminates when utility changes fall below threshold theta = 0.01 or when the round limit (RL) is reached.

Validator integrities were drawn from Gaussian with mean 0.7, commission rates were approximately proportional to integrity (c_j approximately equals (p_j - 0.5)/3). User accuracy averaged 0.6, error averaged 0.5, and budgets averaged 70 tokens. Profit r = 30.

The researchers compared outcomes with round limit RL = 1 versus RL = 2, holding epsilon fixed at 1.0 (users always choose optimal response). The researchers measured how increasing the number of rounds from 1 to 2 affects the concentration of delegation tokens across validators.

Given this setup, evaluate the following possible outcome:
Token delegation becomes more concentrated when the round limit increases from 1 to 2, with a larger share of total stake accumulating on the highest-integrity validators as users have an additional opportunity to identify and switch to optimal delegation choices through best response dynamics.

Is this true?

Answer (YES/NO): NO